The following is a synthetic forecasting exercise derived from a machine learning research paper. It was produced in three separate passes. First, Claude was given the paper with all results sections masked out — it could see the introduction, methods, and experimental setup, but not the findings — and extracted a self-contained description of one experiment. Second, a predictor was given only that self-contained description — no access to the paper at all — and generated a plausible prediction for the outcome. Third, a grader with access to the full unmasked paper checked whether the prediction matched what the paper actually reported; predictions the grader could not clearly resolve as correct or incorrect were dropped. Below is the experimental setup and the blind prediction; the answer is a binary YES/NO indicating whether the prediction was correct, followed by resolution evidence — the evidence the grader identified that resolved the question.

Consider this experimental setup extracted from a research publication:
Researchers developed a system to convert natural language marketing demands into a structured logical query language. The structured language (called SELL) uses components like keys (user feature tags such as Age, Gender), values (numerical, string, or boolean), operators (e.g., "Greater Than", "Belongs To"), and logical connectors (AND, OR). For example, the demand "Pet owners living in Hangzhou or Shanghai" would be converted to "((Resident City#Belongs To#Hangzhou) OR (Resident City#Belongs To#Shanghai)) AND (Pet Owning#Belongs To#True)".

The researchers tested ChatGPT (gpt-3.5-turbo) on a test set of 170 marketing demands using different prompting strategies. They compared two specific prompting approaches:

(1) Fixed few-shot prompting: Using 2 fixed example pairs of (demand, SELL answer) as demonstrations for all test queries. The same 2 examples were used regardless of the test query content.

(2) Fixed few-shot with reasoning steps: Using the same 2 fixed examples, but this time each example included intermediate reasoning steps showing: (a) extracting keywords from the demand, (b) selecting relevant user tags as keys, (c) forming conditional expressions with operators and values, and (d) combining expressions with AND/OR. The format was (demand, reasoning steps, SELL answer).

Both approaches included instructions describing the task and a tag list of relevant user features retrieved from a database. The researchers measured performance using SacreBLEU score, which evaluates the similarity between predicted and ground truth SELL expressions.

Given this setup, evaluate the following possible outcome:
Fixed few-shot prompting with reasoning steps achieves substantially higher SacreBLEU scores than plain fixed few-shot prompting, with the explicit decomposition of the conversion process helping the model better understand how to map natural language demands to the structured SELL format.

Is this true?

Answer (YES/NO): YES